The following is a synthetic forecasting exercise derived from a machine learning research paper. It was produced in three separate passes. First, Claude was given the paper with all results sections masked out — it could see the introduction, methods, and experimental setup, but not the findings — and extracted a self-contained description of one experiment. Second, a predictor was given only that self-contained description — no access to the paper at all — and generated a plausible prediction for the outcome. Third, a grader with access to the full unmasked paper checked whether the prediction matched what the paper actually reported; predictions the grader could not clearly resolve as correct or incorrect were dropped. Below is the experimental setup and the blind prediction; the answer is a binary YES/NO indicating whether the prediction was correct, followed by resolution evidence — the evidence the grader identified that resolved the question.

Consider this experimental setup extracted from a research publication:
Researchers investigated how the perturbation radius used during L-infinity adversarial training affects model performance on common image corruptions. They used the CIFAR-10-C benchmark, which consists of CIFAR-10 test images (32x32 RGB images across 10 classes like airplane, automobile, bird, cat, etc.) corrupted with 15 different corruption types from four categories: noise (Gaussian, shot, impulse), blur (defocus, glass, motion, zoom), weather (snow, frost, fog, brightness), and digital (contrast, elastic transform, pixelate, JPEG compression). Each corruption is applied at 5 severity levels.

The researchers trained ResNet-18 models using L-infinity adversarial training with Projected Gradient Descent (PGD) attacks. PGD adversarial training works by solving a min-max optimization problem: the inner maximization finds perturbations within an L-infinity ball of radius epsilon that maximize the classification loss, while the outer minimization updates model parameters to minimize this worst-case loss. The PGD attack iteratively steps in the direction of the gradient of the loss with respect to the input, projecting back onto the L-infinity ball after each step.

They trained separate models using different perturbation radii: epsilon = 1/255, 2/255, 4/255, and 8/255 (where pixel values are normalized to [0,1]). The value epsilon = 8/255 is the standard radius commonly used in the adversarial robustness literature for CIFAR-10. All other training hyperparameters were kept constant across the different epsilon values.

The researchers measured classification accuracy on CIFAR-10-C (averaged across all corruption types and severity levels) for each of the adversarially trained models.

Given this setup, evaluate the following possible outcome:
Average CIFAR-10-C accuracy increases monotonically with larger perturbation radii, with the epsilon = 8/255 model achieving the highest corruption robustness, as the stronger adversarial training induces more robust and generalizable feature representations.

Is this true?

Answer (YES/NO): NO